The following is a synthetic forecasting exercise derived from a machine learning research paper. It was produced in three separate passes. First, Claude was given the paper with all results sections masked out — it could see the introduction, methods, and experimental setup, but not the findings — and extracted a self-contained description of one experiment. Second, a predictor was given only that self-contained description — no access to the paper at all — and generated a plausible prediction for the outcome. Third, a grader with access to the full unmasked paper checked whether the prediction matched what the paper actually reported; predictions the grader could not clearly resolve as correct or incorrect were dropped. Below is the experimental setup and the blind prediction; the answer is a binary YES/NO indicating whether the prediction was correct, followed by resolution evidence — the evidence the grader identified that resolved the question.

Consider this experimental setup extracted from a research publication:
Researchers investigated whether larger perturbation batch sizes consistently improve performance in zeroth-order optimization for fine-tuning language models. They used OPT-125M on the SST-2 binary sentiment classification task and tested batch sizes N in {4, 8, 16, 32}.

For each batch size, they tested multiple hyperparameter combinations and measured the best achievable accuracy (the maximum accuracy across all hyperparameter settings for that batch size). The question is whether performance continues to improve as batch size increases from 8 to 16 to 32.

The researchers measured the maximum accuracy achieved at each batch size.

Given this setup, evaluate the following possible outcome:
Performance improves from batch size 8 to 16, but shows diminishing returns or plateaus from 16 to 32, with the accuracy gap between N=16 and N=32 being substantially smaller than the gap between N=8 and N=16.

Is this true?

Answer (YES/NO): NO